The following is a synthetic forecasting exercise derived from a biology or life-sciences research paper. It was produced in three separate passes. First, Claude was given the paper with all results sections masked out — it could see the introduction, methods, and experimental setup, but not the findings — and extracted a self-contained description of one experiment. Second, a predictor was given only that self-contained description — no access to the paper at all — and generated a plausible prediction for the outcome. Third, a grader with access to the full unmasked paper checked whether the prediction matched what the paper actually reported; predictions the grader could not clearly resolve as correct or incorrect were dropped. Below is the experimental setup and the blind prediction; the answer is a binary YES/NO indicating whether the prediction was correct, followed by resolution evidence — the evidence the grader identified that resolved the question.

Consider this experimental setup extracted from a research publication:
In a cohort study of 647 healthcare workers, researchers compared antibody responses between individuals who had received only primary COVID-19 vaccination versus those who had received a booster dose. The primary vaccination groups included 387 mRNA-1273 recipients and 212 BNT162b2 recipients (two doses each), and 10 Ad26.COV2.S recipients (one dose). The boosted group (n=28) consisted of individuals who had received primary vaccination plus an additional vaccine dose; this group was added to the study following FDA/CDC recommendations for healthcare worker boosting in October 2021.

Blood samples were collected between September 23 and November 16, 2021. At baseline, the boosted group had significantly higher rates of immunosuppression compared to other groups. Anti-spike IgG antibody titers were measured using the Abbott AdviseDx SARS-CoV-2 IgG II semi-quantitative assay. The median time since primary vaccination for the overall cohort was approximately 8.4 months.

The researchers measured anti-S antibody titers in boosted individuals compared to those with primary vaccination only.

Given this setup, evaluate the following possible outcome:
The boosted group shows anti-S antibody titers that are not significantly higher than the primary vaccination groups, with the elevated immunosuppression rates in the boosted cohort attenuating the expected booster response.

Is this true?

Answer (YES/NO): NO